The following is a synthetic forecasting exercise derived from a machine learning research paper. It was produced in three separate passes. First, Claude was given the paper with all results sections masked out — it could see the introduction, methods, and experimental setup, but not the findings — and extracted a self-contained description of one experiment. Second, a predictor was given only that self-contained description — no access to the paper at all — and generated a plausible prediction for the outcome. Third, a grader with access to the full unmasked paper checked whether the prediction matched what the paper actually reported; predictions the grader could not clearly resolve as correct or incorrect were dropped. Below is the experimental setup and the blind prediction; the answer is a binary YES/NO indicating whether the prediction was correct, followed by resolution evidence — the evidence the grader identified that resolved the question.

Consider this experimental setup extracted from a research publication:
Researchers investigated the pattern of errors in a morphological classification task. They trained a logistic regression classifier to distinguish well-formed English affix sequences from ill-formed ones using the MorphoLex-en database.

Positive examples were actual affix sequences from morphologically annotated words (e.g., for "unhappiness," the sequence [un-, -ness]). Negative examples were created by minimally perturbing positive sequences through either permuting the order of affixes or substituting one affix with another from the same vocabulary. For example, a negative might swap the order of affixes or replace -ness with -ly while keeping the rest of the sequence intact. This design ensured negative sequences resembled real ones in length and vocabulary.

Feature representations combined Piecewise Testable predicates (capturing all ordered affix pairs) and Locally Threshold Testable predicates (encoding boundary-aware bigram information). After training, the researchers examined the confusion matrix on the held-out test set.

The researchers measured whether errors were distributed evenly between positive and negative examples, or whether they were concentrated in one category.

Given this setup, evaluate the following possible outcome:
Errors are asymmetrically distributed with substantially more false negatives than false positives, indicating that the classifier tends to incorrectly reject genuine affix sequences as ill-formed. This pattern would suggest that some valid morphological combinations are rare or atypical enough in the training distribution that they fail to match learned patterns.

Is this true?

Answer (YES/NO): NO